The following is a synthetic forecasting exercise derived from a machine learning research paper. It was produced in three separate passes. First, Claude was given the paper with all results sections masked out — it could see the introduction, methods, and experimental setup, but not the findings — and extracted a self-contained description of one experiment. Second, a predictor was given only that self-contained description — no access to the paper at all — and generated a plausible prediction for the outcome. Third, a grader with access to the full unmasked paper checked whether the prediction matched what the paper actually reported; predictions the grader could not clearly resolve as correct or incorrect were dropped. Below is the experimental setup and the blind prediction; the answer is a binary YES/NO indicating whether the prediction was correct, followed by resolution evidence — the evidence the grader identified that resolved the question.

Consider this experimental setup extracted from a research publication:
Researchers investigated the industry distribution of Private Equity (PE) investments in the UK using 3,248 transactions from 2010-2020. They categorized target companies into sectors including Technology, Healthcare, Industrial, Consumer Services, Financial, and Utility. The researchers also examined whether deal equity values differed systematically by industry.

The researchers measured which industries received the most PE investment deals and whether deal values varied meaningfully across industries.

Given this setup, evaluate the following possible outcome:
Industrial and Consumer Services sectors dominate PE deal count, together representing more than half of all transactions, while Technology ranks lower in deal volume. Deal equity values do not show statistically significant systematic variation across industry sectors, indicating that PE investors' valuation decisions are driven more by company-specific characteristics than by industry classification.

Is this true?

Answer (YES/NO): NO